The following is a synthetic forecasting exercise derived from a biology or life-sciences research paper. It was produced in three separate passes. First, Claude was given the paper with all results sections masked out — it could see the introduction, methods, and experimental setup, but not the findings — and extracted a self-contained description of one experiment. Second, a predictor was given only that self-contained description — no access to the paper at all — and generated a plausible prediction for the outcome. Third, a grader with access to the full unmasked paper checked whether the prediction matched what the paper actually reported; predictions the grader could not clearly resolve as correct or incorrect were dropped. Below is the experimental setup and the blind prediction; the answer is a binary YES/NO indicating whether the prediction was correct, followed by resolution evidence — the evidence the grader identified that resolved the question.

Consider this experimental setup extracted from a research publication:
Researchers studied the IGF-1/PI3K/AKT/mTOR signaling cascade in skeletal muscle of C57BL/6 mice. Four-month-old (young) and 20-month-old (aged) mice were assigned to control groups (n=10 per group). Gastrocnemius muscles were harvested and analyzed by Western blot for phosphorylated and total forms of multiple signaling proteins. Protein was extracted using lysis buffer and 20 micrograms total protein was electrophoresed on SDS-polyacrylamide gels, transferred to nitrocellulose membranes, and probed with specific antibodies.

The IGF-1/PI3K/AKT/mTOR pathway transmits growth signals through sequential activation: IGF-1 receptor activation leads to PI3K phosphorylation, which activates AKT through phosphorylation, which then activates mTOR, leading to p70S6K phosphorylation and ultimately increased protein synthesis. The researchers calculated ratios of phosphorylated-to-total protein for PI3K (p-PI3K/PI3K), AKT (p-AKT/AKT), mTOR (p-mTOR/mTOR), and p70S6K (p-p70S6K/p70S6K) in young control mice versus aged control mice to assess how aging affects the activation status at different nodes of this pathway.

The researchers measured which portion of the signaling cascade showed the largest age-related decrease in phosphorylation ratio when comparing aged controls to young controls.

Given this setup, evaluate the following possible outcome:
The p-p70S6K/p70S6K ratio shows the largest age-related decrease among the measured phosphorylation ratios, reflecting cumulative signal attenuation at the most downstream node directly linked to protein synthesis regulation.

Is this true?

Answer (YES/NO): NO